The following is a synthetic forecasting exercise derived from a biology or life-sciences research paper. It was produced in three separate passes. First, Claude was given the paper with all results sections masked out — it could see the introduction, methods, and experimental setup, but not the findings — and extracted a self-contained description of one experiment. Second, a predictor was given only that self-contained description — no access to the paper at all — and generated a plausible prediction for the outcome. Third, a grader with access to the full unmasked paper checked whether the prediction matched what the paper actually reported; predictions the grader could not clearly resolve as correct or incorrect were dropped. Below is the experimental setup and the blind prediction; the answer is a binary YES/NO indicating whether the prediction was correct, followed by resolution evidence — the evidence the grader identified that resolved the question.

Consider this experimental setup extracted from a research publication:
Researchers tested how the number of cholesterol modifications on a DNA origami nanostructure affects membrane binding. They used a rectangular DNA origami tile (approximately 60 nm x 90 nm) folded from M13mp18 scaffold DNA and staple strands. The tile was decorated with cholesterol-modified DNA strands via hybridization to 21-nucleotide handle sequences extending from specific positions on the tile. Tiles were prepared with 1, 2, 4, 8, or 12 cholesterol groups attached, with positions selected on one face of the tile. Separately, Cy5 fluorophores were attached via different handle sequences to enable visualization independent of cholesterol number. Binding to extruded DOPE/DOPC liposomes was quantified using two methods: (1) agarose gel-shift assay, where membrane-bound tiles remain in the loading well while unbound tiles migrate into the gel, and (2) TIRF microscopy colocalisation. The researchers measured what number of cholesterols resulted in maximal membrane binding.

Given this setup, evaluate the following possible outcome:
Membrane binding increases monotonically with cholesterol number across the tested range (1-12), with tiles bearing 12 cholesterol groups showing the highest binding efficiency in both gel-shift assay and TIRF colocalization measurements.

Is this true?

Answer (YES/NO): NO